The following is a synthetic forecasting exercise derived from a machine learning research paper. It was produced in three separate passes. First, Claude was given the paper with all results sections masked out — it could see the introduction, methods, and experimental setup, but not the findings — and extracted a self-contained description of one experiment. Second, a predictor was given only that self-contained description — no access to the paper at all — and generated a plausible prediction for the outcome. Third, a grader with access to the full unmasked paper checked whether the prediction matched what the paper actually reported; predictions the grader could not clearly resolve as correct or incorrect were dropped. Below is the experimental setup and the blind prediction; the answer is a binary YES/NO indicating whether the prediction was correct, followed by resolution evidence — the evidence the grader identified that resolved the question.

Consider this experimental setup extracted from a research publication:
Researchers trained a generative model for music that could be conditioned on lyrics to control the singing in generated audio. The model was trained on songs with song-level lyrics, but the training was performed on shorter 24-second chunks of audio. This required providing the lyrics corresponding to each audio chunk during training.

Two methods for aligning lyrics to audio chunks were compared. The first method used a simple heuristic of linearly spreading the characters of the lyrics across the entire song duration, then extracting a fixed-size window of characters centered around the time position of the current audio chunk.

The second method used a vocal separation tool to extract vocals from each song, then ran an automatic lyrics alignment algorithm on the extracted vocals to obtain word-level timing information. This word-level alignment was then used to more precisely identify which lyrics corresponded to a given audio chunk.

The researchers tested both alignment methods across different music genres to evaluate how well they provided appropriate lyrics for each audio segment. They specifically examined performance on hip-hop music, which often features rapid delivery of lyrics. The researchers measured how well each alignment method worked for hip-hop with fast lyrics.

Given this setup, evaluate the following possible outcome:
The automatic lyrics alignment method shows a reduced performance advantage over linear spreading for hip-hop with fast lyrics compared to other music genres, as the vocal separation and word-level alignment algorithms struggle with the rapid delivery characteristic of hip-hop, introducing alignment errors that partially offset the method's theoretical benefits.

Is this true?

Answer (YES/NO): NO